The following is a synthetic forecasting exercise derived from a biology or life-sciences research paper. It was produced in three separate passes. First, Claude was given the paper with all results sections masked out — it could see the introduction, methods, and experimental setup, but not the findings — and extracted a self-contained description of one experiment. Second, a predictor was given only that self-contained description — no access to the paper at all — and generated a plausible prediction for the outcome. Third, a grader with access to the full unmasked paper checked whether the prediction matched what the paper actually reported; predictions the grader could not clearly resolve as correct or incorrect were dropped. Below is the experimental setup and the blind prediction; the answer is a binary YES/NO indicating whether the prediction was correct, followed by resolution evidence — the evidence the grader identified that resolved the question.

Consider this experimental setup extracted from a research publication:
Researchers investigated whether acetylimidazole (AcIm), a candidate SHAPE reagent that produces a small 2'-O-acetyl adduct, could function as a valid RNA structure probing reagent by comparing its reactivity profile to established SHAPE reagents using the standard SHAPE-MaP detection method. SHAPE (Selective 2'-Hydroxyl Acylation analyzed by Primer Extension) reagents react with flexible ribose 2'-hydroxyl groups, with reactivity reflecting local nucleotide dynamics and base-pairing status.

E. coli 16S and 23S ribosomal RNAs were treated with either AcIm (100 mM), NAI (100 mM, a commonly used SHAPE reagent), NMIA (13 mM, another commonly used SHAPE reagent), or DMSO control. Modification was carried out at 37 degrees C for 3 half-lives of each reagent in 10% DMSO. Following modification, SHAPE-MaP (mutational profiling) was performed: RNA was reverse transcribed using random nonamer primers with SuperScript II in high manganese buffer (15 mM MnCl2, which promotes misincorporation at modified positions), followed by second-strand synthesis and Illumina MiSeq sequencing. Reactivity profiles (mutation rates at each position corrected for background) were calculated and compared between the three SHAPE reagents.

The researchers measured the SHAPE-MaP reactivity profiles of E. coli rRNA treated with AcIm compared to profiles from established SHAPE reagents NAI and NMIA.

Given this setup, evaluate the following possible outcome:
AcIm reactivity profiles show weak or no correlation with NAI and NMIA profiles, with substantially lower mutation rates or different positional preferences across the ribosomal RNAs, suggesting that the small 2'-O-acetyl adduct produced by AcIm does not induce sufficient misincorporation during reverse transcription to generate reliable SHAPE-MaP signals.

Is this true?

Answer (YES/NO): NO